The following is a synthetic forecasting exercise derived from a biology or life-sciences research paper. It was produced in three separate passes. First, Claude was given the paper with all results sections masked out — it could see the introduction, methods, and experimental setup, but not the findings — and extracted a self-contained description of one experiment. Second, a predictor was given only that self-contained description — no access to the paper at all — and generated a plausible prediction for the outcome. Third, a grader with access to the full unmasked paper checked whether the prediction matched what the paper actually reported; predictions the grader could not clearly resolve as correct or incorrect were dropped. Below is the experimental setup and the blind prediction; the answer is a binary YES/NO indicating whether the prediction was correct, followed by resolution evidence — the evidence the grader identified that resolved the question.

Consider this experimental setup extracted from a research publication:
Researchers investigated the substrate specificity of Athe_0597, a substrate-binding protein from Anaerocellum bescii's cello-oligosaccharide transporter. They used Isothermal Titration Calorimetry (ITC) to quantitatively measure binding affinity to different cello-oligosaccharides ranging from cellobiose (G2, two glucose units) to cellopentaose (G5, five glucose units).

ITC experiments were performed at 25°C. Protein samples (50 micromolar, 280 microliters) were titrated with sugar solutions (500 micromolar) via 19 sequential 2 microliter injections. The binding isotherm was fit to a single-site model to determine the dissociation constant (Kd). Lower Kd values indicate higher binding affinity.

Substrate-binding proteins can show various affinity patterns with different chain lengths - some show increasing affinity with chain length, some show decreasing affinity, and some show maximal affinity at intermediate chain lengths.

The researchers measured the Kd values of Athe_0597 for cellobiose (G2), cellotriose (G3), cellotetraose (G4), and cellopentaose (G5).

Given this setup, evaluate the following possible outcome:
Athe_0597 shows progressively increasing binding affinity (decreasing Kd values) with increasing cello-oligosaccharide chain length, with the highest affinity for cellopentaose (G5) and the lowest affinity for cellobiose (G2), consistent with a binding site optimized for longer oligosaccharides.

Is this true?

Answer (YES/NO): NO